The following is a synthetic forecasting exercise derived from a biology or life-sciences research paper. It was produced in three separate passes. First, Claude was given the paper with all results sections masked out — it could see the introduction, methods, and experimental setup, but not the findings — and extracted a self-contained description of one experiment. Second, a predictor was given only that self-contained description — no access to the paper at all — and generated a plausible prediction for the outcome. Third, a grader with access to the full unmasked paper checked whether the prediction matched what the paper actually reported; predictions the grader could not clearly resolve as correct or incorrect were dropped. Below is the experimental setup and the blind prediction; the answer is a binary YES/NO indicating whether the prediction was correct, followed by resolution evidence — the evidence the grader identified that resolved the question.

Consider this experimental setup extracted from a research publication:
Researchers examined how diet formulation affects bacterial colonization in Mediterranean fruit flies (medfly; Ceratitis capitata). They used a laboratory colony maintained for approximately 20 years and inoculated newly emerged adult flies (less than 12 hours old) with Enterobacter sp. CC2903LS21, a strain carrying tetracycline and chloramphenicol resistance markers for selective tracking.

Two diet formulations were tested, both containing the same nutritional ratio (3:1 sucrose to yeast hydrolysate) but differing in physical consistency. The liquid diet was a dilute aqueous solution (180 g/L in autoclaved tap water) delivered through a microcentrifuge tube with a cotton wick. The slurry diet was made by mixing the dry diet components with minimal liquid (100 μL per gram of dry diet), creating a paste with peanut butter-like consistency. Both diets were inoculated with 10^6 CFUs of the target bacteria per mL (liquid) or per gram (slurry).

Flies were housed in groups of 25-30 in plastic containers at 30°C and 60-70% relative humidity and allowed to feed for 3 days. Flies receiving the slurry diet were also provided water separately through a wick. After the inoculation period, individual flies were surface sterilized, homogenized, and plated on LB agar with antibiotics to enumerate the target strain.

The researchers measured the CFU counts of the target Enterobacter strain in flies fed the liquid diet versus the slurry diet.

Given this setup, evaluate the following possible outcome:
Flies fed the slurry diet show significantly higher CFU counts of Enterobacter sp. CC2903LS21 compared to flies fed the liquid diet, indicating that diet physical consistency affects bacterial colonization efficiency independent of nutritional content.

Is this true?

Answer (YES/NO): NO